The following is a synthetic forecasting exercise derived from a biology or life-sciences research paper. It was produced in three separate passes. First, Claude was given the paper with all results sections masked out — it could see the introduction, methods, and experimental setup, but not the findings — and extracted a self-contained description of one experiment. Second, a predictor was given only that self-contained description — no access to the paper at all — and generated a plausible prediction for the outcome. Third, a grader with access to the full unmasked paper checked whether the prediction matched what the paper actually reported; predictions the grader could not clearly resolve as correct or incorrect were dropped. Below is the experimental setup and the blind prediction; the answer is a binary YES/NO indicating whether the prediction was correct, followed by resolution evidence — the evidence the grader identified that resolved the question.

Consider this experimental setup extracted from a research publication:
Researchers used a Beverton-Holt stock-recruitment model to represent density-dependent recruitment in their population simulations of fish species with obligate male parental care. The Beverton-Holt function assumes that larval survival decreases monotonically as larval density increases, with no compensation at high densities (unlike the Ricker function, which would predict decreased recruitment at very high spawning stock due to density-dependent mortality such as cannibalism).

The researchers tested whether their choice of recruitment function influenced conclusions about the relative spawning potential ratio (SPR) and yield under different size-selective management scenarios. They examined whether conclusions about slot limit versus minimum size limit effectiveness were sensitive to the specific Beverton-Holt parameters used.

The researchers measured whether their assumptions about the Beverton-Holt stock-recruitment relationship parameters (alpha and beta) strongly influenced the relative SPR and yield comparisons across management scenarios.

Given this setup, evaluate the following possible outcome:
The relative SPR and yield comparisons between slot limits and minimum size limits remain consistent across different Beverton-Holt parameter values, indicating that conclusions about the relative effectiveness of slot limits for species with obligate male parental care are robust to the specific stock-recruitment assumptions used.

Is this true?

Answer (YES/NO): YES